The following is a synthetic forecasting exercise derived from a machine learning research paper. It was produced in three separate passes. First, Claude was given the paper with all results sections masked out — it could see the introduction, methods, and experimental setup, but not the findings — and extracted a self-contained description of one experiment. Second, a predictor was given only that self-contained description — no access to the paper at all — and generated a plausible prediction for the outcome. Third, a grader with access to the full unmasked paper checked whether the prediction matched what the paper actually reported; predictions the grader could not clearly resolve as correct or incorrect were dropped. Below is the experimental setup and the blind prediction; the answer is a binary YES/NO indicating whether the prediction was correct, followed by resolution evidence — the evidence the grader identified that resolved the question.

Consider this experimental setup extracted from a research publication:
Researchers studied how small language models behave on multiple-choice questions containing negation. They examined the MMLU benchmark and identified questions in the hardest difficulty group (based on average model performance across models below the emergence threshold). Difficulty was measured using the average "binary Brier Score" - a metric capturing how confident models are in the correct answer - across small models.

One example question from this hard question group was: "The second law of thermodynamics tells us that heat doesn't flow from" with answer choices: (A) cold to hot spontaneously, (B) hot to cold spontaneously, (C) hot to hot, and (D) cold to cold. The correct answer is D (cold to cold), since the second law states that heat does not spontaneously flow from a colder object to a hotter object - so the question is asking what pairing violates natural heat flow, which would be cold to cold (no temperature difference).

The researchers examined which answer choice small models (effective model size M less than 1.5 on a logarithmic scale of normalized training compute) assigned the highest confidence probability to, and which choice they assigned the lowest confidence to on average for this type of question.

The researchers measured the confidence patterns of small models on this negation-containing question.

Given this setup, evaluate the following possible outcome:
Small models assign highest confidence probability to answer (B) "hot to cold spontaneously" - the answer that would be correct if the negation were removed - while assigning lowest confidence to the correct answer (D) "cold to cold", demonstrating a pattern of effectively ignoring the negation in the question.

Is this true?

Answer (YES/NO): NO